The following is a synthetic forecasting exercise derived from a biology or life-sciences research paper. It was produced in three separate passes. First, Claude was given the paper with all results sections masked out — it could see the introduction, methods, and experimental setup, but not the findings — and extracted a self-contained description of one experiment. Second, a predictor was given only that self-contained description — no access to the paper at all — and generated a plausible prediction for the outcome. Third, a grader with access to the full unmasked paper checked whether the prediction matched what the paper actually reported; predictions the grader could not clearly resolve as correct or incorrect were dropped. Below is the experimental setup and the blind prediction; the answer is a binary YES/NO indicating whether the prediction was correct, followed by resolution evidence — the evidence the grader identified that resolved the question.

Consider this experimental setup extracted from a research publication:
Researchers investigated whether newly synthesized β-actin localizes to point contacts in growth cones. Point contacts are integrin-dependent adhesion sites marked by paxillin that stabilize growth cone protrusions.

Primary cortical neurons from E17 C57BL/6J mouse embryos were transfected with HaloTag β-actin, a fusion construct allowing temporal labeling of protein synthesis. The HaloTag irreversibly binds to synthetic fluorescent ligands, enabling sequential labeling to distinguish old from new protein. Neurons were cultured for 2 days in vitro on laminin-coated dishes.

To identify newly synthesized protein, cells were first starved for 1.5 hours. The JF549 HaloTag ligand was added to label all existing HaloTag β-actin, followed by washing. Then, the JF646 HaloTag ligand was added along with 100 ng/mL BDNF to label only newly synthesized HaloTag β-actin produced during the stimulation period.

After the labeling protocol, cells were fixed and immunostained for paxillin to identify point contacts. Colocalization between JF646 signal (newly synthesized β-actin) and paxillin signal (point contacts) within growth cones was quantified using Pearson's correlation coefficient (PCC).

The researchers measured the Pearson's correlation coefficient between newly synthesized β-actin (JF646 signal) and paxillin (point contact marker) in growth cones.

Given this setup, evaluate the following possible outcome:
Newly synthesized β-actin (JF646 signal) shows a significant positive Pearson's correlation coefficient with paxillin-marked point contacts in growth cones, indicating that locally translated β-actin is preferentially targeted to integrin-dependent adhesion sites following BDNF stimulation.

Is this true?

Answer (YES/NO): YES